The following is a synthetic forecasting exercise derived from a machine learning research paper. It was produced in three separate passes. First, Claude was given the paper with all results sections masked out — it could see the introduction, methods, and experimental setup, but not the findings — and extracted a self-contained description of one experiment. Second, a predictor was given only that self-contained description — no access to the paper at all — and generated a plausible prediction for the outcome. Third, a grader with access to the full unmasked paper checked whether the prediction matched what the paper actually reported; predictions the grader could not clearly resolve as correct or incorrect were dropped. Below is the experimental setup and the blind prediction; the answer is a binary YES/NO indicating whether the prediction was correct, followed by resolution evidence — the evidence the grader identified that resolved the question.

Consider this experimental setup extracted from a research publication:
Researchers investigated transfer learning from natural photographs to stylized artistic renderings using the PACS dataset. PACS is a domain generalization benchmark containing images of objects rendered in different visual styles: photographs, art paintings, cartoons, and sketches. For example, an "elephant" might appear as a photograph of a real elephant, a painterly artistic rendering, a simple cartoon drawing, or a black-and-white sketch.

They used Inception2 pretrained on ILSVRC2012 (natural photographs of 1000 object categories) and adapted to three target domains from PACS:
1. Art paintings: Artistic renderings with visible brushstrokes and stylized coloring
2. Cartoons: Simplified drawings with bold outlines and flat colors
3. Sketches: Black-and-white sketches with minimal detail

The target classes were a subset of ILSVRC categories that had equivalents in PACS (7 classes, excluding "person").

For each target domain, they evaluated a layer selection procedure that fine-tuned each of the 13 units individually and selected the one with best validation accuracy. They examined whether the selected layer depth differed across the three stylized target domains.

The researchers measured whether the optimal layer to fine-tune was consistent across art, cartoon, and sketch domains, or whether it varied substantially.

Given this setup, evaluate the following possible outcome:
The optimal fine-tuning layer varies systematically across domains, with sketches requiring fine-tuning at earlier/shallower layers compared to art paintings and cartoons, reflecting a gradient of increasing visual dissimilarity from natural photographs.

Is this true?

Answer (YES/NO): NO